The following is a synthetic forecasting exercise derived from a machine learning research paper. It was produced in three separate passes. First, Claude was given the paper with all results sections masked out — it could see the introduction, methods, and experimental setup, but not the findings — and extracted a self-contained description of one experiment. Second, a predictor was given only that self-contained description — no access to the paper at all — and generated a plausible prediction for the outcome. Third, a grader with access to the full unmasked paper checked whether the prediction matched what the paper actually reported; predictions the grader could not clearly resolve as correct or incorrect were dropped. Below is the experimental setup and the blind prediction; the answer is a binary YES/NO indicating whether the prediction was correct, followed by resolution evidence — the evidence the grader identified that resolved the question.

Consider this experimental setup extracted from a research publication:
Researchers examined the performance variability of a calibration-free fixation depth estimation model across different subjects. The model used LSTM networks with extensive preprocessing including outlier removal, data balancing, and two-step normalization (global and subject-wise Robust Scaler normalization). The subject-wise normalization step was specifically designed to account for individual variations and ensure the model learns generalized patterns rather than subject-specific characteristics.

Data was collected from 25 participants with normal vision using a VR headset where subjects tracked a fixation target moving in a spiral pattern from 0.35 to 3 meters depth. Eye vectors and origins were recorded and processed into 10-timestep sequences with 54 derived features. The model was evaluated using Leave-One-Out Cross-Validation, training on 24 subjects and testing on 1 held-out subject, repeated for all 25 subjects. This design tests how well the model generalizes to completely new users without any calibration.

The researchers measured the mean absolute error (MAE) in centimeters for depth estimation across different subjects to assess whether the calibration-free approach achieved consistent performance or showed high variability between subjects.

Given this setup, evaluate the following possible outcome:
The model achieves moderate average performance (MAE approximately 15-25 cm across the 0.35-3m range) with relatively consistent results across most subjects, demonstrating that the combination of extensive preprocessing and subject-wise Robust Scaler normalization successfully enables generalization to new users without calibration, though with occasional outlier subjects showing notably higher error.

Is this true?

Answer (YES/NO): NO